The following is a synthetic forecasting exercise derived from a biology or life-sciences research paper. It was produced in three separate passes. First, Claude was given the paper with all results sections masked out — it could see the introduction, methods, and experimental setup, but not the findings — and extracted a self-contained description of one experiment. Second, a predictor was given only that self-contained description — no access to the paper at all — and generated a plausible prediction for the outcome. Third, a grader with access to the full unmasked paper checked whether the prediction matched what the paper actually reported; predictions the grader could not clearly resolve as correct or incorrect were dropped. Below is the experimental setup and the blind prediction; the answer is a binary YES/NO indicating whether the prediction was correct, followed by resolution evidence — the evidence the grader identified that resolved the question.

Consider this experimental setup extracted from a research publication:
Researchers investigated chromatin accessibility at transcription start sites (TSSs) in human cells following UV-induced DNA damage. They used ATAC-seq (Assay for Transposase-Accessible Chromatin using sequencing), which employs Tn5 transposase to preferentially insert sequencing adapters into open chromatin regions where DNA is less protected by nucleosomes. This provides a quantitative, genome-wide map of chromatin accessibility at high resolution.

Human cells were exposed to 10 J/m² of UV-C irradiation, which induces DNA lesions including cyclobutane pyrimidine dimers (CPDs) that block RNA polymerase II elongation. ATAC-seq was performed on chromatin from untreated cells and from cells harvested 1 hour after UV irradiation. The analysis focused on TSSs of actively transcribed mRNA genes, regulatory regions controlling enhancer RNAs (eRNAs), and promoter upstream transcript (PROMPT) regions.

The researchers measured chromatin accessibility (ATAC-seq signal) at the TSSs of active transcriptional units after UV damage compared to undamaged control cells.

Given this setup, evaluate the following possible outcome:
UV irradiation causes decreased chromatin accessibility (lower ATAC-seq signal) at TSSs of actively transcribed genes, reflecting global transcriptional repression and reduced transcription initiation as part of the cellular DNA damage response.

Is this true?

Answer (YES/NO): NO